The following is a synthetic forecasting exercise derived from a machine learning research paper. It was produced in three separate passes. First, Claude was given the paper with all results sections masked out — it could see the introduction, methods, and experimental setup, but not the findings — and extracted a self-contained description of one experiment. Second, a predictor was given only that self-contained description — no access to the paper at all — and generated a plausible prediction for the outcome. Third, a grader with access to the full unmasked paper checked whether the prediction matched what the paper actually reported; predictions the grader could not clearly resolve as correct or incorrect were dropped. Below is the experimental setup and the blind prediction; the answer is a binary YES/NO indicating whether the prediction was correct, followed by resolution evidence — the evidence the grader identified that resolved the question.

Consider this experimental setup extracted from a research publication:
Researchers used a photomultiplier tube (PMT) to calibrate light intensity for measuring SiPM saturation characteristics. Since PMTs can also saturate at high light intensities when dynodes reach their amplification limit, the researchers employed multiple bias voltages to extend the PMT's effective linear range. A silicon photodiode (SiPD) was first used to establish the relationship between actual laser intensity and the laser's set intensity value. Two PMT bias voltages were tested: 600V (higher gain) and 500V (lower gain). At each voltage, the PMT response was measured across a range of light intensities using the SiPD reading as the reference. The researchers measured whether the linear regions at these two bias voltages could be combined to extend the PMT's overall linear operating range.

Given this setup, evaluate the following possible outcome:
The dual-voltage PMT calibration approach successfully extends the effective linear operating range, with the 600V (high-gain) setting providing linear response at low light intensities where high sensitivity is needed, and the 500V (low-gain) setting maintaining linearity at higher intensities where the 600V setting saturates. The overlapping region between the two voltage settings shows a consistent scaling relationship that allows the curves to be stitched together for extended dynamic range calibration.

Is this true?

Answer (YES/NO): YES